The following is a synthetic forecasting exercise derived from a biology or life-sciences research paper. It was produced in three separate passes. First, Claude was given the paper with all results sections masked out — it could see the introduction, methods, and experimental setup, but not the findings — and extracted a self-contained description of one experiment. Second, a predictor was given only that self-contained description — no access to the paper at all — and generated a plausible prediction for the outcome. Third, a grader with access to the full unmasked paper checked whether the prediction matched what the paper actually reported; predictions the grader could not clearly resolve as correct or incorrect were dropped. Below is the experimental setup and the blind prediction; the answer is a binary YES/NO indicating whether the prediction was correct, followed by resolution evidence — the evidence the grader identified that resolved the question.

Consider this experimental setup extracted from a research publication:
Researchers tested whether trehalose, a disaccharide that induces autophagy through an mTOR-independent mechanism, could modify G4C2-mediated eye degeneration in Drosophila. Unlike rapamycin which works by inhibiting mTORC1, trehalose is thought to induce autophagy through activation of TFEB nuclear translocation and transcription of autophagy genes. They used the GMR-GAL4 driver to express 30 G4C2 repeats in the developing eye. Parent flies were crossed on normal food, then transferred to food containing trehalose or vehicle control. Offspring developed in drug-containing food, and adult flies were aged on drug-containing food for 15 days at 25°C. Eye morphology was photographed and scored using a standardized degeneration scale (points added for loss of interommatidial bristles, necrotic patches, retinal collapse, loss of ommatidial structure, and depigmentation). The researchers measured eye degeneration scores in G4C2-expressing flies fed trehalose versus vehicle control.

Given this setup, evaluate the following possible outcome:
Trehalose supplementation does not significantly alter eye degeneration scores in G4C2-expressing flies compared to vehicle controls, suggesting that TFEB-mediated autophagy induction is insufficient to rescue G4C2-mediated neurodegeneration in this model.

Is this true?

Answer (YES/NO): NO